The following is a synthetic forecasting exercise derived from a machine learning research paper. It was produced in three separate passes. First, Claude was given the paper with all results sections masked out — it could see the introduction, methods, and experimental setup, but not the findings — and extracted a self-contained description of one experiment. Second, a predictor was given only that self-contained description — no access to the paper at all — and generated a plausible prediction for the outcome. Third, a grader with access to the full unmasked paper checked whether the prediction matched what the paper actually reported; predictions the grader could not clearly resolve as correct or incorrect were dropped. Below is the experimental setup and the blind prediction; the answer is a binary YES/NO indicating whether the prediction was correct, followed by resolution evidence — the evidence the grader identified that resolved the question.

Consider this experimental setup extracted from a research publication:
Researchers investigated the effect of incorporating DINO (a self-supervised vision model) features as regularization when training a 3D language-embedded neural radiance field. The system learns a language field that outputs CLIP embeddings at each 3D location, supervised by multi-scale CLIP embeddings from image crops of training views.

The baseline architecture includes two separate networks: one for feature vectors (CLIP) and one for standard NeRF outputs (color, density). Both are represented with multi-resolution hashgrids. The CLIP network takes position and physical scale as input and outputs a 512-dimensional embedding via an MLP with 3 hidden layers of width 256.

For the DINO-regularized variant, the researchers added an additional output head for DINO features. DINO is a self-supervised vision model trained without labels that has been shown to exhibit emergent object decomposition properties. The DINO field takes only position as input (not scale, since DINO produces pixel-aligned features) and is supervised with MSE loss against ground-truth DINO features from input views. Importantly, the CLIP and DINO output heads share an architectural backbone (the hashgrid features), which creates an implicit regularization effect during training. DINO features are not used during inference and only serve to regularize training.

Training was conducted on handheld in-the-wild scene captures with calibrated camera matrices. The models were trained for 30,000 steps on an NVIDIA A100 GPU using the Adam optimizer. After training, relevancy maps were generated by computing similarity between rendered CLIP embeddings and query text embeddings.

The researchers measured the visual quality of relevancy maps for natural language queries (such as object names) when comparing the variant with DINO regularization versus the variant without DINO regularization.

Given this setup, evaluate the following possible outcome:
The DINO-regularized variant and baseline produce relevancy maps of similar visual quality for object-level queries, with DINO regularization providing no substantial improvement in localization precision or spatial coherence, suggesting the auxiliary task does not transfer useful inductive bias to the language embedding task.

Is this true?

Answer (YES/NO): NO